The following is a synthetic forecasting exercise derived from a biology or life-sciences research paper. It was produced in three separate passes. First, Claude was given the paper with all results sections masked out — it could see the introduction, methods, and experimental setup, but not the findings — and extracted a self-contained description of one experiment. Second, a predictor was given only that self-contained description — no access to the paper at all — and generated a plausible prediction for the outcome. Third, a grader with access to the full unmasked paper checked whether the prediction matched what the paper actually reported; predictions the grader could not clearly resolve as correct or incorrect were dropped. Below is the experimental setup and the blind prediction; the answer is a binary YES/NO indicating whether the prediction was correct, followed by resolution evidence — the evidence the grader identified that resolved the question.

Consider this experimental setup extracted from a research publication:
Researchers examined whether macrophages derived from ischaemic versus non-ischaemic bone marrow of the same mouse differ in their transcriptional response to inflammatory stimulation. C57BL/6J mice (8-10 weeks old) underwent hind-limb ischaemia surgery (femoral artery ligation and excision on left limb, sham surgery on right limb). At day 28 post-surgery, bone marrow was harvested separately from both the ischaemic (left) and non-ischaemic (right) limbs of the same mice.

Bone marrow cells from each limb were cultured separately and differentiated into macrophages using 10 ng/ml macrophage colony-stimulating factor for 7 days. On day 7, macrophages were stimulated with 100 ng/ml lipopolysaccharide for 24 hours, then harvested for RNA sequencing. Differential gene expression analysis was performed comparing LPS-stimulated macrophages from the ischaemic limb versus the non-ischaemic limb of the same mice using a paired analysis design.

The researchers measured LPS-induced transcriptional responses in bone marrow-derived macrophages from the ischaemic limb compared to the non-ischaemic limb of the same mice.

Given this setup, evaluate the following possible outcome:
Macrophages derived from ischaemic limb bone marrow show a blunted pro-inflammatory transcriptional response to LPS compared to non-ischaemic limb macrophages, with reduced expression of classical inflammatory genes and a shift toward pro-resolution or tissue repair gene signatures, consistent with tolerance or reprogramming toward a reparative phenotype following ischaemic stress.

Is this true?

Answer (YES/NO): NO